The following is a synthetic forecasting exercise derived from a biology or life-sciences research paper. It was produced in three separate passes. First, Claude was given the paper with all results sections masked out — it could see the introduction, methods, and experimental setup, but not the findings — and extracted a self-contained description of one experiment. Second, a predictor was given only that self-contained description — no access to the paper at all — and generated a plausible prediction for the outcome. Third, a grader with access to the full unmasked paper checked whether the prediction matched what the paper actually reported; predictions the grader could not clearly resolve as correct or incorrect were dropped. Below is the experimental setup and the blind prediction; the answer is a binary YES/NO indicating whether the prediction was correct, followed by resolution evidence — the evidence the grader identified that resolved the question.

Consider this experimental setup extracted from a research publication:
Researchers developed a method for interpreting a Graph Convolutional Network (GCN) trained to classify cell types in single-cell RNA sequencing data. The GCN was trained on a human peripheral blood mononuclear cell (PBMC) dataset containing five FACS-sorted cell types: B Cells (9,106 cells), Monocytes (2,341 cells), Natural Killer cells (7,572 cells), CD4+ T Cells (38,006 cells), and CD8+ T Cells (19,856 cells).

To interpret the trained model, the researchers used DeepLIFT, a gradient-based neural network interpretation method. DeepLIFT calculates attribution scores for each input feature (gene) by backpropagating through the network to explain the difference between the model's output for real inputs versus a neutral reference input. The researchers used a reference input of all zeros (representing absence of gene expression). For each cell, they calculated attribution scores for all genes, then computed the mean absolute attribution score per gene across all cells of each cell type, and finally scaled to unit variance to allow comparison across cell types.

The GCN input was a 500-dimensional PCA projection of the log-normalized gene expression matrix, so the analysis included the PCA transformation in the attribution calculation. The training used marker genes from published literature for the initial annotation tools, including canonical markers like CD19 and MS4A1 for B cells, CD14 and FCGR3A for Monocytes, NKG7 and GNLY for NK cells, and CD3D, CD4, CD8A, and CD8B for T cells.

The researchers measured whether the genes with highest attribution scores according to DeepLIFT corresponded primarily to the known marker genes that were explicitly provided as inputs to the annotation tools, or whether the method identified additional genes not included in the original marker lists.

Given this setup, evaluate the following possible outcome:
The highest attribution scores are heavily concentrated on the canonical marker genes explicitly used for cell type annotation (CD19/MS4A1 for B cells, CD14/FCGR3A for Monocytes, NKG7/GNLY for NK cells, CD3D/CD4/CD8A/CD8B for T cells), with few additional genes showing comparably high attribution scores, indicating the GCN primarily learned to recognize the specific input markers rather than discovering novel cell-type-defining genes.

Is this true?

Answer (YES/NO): NO